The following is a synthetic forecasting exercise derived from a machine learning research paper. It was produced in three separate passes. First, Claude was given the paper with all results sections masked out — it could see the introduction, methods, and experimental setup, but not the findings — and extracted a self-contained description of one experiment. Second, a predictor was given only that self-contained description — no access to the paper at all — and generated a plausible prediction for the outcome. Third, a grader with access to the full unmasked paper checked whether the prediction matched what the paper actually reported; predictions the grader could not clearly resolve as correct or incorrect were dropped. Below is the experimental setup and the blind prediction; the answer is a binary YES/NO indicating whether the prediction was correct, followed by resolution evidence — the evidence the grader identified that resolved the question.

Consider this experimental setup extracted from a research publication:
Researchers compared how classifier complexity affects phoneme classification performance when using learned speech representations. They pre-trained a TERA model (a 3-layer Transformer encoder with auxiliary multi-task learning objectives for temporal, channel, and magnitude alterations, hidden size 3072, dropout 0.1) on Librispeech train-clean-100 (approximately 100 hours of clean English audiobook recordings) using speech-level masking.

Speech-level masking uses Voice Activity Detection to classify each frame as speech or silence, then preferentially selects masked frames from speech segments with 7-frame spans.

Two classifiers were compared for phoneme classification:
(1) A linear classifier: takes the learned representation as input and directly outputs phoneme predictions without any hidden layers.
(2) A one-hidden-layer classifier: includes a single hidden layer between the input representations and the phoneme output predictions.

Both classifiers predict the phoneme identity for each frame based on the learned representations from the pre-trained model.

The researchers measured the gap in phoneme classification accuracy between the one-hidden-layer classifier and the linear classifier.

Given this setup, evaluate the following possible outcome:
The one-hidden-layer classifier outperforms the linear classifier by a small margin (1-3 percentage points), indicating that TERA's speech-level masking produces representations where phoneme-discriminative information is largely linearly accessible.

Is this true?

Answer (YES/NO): NO